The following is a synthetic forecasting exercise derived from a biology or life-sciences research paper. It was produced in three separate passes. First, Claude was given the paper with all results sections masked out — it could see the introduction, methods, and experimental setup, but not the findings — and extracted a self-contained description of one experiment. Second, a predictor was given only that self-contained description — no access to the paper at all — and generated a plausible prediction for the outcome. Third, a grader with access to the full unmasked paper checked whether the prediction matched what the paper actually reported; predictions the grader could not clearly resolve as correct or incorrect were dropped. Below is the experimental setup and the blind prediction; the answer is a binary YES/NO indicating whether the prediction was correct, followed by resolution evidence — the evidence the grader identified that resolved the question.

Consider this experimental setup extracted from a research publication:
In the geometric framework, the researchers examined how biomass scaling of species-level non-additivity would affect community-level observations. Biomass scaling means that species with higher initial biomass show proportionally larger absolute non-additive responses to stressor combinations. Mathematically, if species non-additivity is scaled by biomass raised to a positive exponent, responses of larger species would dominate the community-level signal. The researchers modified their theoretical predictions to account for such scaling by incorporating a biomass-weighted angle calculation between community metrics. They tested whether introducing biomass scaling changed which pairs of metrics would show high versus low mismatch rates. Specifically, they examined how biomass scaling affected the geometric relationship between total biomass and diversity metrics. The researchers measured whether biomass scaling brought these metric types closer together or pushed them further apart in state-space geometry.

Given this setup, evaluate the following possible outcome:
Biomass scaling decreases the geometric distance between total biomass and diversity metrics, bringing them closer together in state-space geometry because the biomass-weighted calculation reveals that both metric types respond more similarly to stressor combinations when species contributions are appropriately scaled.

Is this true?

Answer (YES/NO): NO